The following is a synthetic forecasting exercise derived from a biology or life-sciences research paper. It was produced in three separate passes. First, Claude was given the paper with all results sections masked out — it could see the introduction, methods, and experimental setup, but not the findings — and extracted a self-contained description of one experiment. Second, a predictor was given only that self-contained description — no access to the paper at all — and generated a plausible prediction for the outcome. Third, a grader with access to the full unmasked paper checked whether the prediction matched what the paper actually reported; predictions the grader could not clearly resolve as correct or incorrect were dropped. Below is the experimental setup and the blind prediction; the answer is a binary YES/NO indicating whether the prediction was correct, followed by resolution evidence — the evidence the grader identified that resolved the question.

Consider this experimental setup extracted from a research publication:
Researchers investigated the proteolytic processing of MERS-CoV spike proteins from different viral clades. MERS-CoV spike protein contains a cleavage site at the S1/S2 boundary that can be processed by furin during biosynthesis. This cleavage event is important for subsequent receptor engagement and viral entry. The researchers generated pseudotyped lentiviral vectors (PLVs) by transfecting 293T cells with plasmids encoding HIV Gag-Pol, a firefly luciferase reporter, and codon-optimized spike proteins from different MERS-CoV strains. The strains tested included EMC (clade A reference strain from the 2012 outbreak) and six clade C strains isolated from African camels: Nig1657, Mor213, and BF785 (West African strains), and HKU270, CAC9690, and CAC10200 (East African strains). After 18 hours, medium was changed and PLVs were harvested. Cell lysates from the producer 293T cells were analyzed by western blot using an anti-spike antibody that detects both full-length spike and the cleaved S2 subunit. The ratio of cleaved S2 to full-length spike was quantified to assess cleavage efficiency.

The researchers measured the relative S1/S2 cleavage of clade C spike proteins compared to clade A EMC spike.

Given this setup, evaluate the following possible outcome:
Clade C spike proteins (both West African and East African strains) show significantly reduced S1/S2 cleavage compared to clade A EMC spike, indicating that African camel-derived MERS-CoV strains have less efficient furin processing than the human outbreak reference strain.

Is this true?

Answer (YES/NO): NO